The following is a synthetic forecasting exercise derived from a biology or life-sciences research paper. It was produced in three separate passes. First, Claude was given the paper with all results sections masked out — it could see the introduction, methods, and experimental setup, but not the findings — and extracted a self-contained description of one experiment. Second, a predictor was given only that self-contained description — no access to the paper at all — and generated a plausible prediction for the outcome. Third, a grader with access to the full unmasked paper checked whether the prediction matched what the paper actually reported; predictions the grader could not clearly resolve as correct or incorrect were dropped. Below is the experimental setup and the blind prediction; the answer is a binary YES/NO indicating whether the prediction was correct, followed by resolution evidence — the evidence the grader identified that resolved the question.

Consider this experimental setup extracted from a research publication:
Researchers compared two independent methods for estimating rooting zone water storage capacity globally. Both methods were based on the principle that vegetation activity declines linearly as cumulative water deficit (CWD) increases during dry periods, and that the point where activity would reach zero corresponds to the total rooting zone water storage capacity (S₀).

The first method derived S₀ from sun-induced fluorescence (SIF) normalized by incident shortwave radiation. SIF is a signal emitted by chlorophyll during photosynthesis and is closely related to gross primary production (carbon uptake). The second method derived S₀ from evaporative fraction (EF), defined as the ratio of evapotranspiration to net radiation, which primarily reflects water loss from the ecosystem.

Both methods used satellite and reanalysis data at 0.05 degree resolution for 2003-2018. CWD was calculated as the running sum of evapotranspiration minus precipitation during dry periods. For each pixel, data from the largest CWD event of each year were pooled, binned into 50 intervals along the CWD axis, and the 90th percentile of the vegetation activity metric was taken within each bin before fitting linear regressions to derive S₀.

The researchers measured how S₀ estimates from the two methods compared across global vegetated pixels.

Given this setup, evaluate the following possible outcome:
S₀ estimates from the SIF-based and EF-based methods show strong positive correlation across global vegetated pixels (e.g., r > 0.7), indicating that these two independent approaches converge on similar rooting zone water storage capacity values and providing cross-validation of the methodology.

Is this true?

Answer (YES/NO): YES